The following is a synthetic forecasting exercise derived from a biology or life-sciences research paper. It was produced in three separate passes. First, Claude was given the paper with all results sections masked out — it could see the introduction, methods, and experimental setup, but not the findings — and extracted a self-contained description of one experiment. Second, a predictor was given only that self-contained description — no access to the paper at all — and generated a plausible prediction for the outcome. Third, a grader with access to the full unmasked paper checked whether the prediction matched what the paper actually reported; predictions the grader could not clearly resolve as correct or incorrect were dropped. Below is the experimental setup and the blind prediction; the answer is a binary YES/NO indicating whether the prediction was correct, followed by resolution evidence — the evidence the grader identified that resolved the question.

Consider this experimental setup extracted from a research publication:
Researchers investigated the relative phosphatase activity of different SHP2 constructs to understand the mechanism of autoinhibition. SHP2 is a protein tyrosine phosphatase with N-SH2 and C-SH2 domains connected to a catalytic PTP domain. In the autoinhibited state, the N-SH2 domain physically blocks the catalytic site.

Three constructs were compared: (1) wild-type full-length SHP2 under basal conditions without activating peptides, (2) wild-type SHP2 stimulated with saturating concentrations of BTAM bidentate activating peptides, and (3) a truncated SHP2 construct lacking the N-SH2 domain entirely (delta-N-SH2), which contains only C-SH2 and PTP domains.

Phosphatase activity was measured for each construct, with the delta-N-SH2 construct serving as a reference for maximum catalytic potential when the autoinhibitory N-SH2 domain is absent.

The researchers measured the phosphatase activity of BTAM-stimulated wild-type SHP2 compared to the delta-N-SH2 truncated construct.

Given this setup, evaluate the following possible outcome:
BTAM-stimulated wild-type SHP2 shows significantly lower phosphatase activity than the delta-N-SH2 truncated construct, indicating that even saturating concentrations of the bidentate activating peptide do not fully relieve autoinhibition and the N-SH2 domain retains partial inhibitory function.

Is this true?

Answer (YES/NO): YES